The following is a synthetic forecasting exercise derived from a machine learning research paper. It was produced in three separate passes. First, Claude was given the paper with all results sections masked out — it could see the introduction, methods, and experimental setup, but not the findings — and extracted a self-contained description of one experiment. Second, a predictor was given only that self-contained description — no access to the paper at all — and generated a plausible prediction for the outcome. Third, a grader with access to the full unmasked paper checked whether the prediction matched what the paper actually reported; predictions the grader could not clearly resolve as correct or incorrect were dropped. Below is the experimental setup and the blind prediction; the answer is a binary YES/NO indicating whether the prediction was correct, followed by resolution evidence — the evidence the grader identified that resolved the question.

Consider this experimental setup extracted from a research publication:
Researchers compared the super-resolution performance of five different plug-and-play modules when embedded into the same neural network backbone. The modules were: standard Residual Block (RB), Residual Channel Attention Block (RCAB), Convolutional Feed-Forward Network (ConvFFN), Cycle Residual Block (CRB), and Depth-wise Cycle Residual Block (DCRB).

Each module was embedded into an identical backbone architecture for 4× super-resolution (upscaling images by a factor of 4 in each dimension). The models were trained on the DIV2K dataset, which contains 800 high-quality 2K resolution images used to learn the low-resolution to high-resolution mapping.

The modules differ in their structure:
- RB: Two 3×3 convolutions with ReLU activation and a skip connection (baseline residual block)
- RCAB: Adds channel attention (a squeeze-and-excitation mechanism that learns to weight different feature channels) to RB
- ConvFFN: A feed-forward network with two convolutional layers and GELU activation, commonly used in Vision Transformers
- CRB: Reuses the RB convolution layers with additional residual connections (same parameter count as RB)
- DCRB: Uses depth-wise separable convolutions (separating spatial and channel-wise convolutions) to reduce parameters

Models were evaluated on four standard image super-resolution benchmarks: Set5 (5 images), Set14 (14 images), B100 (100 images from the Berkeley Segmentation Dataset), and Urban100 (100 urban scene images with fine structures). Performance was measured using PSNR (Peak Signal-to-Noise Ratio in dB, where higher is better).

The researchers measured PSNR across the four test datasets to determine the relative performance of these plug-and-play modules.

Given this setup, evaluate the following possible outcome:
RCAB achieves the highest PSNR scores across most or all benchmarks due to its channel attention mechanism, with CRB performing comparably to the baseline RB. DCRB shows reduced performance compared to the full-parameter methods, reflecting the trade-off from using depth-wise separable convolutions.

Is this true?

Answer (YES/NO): NO